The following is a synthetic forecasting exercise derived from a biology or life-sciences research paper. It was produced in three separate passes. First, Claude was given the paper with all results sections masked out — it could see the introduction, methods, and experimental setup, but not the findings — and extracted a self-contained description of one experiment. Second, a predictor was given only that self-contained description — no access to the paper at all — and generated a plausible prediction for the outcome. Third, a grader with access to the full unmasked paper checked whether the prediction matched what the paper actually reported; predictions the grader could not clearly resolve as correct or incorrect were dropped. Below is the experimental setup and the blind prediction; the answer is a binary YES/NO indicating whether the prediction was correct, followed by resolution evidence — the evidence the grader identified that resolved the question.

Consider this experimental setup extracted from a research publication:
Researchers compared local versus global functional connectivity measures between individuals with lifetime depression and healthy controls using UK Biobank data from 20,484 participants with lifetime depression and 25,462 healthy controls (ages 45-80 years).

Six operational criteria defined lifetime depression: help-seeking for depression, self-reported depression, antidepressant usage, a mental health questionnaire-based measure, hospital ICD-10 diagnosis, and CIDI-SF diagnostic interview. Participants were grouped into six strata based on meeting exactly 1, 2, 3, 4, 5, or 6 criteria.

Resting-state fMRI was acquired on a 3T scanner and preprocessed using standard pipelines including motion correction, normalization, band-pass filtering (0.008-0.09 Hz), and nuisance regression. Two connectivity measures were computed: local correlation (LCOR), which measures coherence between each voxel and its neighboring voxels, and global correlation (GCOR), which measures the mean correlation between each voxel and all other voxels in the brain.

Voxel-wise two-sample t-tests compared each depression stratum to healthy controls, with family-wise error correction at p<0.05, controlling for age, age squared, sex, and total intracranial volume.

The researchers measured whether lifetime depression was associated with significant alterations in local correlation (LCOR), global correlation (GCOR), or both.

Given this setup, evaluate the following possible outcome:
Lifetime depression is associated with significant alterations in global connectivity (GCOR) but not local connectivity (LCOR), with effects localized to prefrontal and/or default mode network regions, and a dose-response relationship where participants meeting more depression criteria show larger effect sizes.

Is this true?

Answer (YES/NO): NO